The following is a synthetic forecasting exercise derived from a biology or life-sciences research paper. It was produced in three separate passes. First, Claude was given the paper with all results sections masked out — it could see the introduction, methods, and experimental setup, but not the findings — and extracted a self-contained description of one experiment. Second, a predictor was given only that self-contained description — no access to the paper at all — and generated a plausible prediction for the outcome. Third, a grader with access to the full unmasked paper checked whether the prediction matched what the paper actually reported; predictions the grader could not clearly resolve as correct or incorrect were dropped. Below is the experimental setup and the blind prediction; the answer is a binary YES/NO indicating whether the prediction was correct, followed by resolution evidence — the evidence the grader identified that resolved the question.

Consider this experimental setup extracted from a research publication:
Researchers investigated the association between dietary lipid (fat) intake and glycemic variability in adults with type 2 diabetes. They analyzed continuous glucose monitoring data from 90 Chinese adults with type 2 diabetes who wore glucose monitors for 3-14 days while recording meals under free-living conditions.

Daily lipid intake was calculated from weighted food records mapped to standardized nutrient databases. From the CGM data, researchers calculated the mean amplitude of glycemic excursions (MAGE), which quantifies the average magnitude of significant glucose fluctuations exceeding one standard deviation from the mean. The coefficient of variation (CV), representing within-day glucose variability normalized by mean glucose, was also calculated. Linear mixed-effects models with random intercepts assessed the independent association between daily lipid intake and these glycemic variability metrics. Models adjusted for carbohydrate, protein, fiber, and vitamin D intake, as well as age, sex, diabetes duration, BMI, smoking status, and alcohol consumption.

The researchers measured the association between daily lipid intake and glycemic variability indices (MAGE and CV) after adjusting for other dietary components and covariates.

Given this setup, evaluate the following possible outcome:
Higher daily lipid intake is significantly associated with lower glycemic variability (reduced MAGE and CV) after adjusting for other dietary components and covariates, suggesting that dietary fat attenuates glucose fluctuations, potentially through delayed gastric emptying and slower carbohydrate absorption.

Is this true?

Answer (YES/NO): NO